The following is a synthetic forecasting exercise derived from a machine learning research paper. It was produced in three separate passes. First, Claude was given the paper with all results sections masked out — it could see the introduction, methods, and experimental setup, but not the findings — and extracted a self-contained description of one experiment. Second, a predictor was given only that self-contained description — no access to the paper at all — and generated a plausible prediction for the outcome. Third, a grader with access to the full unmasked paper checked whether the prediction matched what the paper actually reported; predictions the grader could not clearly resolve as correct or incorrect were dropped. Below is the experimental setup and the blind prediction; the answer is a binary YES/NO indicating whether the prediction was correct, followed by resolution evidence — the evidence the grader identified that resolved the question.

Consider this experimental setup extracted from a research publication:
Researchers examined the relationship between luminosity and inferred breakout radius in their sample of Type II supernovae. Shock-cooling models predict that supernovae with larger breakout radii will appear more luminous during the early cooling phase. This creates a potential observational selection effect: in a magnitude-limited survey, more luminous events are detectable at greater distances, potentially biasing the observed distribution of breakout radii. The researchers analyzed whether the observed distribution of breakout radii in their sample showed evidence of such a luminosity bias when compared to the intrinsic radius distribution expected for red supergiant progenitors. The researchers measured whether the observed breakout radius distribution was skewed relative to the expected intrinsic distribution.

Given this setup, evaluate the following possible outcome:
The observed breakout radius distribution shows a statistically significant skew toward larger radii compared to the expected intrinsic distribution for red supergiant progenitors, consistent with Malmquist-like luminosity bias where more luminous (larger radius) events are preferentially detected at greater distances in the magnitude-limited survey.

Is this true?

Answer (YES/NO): YES